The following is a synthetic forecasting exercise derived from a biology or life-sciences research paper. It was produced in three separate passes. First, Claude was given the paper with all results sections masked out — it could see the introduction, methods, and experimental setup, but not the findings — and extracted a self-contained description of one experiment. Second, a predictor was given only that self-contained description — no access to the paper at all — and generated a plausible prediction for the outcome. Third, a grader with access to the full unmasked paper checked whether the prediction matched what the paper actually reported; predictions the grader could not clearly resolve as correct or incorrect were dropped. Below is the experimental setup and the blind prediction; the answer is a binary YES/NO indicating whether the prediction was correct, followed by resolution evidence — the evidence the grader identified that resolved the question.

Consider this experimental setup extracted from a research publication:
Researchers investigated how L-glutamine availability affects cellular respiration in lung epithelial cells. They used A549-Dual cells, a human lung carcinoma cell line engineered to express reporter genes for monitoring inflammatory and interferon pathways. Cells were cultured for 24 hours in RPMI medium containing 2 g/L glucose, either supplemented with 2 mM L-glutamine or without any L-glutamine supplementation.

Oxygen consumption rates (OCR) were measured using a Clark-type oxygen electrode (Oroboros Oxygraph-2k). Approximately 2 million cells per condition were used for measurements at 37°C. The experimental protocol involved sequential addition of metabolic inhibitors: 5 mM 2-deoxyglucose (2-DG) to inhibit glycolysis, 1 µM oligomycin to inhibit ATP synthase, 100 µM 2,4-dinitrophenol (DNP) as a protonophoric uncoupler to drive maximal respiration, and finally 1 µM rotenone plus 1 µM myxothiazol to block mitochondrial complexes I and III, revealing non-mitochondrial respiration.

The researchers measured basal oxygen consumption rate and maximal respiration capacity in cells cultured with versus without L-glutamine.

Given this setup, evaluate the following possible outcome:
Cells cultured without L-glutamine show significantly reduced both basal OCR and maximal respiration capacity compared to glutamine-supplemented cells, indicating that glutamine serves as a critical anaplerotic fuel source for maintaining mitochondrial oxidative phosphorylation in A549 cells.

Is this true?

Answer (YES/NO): YES